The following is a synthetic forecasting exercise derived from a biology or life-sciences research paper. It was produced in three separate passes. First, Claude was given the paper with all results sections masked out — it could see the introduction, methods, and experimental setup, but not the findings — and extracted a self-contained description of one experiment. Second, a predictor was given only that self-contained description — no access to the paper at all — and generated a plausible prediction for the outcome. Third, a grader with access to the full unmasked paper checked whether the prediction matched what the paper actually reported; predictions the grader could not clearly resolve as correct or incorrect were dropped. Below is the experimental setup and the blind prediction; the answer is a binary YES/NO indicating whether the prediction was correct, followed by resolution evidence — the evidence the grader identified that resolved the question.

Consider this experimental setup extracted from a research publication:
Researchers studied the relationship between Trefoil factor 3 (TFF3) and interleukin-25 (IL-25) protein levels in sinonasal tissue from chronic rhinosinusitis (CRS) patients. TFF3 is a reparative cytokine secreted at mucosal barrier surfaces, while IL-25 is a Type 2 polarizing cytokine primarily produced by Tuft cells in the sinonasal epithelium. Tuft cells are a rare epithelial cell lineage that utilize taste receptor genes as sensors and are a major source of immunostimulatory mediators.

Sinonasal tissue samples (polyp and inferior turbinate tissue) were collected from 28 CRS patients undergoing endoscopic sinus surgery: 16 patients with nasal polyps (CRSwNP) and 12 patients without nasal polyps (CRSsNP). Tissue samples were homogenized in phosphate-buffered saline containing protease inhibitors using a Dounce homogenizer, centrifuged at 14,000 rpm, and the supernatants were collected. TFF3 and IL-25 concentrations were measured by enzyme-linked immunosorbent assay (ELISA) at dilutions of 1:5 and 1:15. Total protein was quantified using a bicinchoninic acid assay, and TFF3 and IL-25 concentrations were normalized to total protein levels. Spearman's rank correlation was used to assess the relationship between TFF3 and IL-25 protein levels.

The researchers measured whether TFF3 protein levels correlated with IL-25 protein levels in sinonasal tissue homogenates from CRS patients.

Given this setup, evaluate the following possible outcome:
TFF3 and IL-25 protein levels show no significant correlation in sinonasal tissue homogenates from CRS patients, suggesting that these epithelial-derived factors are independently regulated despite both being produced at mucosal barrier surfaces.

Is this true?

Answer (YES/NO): NO